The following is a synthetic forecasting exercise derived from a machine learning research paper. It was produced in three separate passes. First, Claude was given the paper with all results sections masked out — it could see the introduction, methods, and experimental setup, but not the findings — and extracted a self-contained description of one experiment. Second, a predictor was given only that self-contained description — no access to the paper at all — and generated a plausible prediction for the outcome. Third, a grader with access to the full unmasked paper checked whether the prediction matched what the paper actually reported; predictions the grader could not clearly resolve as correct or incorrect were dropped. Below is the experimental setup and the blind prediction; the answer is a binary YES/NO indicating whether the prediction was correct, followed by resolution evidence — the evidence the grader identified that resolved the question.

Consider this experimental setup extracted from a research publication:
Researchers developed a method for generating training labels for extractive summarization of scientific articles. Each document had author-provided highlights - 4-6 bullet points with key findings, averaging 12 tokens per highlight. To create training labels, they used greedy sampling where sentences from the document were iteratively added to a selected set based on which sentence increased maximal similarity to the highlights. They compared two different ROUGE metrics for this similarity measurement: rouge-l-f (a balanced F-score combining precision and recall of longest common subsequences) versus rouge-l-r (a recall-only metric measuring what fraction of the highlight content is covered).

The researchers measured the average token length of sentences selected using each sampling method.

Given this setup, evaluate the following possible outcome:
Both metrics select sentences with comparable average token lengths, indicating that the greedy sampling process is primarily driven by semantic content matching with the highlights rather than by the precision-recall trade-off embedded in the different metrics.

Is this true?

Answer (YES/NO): NO